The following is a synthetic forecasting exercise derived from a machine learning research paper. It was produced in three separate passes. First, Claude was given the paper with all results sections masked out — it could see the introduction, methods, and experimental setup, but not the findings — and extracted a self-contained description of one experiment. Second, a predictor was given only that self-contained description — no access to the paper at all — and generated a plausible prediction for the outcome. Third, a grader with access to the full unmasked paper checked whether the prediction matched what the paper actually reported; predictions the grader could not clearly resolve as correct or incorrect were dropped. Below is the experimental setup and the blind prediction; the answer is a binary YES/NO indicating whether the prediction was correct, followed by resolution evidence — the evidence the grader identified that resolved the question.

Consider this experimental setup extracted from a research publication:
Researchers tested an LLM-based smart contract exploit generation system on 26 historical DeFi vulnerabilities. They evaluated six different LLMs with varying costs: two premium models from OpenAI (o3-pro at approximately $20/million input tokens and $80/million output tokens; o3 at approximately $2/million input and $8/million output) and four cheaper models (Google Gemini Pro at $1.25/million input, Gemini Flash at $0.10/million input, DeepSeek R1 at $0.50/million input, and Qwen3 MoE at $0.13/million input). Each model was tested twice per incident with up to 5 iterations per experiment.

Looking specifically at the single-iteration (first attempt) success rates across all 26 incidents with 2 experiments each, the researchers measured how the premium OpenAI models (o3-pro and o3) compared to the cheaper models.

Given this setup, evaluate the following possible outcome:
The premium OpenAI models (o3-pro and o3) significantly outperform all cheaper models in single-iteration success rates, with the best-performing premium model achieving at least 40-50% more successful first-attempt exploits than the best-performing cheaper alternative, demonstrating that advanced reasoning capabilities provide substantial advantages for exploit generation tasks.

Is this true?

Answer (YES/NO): YES